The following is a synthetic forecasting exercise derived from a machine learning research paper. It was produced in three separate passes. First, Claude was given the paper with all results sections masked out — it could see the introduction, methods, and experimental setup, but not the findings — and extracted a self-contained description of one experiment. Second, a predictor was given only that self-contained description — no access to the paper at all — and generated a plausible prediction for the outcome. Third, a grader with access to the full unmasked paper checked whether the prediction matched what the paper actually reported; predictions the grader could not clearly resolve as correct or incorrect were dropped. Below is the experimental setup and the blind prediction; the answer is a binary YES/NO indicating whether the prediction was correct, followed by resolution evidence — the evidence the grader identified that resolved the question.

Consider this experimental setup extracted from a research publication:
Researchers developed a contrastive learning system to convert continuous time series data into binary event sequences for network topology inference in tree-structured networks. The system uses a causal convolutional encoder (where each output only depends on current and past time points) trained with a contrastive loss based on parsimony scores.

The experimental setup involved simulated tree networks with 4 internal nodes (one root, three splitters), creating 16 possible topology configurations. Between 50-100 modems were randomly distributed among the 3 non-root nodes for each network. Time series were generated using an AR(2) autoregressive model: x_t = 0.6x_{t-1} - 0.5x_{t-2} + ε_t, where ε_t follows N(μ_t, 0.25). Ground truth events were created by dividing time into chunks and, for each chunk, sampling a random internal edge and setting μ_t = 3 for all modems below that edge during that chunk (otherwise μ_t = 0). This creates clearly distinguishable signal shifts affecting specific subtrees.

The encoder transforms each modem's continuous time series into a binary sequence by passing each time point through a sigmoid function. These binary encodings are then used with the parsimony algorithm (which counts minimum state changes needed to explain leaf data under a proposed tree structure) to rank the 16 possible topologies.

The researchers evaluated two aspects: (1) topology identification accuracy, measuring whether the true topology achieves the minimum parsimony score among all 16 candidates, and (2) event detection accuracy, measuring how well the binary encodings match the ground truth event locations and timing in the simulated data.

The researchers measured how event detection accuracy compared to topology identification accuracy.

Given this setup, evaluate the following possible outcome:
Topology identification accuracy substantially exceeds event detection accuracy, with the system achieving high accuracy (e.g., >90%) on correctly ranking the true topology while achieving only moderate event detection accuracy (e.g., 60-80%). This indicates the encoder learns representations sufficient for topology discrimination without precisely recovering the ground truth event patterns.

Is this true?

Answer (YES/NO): NO